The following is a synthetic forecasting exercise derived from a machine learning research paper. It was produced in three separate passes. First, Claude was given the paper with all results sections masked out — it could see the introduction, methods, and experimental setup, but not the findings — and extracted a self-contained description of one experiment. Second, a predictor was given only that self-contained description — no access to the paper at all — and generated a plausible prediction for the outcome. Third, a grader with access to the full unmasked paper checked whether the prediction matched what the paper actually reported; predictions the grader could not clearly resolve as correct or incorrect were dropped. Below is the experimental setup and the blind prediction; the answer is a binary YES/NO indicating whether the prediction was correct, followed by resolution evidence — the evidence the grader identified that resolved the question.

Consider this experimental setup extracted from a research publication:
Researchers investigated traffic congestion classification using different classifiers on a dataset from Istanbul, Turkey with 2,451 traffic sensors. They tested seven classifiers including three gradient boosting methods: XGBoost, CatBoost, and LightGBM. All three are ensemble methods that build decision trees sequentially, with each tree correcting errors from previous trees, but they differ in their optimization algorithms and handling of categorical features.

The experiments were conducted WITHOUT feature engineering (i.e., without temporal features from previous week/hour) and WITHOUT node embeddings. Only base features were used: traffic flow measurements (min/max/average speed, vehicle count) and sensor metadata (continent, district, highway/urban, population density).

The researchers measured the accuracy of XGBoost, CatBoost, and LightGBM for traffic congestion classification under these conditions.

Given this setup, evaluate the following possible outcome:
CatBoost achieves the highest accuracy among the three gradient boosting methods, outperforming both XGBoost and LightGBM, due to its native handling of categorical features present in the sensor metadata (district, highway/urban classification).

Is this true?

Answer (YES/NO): NO